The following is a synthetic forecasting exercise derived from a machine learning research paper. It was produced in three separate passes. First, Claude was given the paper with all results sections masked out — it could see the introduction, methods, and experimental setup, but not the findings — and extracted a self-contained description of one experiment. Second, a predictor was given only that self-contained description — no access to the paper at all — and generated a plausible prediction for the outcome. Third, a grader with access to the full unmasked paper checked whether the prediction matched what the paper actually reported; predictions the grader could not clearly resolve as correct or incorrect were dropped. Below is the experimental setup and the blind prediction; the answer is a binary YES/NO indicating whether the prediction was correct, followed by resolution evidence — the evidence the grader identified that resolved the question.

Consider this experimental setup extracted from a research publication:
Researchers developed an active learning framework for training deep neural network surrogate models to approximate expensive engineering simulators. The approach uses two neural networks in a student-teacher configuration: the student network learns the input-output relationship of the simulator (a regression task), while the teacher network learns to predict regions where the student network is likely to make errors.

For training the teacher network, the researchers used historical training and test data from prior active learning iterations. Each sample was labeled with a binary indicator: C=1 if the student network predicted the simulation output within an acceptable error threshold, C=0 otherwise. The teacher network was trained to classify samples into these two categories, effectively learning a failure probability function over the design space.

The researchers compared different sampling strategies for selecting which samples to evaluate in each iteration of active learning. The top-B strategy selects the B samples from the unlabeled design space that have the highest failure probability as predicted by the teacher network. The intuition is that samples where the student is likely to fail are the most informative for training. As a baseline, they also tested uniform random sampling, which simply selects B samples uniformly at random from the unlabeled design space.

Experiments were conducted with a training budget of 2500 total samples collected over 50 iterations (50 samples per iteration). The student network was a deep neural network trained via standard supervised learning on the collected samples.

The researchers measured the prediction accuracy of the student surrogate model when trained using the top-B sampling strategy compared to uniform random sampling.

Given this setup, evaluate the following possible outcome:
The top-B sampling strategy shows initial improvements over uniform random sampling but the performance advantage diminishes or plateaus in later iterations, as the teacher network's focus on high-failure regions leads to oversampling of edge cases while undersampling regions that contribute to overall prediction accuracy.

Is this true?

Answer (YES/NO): NO